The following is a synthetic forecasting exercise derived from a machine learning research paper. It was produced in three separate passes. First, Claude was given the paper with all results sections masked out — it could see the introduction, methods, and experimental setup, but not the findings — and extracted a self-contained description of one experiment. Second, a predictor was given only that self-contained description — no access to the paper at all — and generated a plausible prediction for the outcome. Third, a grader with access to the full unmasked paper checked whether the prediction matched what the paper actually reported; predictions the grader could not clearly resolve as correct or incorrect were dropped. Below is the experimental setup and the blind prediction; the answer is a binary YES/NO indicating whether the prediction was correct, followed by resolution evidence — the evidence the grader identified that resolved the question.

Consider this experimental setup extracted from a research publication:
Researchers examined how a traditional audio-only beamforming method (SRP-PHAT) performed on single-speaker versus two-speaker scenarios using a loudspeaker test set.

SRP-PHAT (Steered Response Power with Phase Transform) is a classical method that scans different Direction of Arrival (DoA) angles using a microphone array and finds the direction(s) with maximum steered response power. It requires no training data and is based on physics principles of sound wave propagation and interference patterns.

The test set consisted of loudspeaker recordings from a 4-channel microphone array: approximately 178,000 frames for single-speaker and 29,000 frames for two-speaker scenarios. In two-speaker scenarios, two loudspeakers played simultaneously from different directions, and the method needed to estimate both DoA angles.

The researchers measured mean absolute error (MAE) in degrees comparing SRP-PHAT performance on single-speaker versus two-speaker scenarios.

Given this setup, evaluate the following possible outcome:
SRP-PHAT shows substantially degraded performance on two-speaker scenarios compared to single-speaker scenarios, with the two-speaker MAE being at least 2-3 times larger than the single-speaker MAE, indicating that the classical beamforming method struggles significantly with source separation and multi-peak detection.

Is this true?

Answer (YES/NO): NO